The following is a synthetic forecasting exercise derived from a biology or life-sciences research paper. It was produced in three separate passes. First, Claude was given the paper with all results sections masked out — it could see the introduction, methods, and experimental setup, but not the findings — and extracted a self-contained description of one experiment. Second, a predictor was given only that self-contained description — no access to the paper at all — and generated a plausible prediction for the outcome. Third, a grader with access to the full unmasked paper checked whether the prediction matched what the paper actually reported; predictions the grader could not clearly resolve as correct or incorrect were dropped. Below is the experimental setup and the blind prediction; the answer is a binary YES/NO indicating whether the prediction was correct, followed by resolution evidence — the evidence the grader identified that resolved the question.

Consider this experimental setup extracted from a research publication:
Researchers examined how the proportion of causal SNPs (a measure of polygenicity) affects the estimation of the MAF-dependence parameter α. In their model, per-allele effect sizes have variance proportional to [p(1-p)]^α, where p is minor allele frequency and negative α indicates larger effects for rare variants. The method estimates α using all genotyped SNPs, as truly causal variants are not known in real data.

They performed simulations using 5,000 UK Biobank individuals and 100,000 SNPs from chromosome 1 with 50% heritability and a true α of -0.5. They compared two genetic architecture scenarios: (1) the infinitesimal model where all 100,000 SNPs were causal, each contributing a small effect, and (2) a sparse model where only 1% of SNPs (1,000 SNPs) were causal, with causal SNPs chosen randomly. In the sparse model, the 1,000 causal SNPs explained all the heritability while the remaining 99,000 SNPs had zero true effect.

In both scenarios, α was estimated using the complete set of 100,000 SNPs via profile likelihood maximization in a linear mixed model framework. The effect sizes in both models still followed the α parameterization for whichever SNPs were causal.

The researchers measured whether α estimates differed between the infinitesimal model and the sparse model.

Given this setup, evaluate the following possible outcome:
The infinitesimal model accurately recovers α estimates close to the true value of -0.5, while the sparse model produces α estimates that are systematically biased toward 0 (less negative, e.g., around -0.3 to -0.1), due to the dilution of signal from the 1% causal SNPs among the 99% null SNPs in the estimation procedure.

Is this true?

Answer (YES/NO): NO